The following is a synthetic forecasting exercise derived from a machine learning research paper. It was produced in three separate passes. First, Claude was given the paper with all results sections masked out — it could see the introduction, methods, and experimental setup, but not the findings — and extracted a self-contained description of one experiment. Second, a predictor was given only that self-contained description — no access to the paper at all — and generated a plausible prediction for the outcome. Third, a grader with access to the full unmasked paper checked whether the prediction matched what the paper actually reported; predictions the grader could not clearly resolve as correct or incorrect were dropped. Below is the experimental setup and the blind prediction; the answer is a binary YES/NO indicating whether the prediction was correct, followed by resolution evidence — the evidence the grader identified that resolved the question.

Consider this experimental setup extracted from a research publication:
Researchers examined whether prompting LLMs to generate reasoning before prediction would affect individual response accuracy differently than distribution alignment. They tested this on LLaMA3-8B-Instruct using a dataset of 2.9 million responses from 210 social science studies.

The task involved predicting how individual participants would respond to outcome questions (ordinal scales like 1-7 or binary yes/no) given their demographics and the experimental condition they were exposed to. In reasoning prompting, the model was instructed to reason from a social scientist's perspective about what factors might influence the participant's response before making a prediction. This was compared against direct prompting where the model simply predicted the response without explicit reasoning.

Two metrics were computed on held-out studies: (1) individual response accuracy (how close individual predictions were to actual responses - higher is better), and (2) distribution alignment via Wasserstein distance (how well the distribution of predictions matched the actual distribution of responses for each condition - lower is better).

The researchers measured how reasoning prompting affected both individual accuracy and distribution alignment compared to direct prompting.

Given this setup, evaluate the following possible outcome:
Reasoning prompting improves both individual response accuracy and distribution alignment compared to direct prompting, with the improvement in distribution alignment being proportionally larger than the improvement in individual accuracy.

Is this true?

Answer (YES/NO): NO